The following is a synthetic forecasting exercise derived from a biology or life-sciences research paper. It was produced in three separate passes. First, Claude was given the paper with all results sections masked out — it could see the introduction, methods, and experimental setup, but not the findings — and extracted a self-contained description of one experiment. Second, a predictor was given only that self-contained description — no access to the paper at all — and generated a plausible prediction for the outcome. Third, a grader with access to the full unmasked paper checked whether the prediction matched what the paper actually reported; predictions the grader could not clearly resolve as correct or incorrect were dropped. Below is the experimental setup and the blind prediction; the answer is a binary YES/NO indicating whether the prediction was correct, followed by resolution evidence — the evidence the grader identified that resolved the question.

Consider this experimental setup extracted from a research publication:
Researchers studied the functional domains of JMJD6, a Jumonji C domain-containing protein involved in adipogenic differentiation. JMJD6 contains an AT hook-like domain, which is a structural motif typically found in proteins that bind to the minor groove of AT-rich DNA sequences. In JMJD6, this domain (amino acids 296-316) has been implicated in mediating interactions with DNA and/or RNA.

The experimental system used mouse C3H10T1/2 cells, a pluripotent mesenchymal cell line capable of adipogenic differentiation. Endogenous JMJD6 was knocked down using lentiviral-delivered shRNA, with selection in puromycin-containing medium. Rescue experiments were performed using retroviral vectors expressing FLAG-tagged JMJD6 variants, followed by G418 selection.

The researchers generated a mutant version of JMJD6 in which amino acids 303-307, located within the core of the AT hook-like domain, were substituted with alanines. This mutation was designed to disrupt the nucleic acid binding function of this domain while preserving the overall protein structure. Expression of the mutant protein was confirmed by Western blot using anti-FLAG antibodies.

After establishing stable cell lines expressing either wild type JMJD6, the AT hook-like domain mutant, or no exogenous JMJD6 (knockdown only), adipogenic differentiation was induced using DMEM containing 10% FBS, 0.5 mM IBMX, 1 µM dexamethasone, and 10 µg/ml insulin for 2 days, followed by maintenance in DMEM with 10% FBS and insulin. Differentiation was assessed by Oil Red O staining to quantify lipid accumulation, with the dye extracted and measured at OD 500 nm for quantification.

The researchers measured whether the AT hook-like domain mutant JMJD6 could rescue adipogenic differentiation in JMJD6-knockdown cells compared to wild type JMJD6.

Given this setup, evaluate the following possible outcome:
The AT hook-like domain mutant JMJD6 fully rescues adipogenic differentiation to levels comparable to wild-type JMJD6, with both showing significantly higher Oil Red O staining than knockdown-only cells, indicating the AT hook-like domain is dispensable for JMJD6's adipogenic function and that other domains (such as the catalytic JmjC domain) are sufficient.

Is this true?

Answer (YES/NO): NO